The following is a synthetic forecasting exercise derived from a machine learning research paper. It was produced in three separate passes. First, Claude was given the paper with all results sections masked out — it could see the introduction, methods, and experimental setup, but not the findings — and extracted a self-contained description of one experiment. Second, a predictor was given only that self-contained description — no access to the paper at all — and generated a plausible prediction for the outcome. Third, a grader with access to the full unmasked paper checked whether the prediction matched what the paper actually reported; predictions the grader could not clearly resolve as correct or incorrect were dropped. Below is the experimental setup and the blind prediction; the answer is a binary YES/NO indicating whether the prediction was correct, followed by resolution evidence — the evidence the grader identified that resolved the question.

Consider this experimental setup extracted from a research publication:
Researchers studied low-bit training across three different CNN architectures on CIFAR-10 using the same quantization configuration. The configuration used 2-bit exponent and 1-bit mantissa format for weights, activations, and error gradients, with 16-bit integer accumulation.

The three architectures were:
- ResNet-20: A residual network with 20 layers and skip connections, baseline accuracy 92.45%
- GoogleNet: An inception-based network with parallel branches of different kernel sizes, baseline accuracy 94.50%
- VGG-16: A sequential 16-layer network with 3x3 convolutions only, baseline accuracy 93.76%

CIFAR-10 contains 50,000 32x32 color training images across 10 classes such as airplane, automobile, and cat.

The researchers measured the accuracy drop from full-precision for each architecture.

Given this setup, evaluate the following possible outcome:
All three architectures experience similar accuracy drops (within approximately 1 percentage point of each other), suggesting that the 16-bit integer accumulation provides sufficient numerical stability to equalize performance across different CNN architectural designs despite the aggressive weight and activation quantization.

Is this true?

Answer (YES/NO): YES